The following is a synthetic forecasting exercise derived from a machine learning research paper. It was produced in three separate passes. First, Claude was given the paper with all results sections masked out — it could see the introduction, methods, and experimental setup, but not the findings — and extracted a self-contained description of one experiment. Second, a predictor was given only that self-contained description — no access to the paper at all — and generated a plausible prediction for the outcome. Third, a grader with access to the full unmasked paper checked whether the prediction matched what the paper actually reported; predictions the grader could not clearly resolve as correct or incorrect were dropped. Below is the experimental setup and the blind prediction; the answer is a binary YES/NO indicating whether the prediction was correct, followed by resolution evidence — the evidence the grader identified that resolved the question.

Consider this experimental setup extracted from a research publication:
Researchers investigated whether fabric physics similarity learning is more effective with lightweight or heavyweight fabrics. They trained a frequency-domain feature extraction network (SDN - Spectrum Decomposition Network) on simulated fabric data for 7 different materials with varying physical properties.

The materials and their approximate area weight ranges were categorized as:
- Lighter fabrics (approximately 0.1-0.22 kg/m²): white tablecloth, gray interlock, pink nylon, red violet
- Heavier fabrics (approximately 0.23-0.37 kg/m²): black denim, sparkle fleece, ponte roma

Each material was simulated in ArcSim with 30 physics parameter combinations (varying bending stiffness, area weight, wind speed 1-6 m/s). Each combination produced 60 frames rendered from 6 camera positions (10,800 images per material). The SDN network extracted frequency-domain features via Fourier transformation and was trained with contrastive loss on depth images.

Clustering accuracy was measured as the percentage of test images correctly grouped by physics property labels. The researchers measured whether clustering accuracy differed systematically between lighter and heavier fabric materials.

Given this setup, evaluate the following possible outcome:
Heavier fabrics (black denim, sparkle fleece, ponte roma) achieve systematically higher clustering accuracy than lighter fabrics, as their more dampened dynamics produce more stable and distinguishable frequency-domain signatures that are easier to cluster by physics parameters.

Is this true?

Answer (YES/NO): NO